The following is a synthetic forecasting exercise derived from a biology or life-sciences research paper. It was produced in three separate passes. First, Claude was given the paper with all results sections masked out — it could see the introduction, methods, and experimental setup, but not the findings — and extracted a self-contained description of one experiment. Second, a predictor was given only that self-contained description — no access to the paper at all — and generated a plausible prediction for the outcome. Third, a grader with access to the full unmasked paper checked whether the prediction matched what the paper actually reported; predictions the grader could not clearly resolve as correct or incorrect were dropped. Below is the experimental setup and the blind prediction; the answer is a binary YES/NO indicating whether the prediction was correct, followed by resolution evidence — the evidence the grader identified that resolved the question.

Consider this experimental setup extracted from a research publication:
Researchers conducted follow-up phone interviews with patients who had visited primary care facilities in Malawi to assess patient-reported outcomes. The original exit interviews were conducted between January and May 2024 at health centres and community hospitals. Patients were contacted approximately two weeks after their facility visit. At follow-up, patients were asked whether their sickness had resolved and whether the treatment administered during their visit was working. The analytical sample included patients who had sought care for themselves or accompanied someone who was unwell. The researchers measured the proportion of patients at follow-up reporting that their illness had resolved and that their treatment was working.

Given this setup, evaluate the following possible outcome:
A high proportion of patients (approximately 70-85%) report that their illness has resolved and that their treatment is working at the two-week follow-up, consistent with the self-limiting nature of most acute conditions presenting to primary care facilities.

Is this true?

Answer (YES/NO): NO